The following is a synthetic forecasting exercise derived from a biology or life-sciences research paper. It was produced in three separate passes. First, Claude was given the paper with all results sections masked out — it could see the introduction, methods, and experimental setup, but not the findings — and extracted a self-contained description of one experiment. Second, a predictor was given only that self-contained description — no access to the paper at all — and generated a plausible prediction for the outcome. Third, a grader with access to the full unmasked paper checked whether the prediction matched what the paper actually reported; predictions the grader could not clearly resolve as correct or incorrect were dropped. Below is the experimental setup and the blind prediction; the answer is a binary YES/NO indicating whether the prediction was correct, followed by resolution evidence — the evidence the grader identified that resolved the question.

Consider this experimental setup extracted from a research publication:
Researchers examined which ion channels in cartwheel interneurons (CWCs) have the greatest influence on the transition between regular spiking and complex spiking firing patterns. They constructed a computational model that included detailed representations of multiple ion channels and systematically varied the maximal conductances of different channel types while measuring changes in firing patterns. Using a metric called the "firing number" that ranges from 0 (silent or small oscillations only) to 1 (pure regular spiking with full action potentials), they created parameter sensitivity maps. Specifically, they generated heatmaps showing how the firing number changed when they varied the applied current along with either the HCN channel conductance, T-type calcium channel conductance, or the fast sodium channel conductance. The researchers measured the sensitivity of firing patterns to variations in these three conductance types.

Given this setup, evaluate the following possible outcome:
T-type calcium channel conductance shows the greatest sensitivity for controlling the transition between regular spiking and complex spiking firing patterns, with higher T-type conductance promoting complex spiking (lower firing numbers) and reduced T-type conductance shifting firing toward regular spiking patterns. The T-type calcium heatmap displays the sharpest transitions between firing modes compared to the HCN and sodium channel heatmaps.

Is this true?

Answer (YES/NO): NO